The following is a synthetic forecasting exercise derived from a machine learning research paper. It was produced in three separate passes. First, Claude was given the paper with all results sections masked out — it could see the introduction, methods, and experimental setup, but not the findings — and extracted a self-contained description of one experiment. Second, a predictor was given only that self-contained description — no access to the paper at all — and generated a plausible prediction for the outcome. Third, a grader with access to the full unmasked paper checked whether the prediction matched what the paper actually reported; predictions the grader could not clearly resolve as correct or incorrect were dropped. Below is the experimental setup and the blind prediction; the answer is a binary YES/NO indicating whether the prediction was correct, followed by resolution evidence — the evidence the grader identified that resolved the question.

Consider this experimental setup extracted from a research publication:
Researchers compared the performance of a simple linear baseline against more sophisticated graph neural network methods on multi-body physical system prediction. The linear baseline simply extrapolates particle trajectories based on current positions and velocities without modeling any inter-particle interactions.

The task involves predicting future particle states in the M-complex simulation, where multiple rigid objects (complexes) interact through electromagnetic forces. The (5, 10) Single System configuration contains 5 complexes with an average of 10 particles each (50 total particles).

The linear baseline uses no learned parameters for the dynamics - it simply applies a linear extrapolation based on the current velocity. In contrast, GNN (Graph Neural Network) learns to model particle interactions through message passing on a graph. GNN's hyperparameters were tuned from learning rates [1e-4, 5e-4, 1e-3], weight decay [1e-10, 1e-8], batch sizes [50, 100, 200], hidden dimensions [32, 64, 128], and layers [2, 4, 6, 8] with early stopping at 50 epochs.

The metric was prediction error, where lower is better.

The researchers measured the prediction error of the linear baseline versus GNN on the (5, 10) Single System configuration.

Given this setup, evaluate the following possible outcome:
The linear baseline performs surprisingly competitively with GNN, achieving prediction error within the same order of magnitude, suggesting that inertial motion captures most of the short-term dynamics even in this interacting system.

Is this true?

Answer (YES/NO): NO